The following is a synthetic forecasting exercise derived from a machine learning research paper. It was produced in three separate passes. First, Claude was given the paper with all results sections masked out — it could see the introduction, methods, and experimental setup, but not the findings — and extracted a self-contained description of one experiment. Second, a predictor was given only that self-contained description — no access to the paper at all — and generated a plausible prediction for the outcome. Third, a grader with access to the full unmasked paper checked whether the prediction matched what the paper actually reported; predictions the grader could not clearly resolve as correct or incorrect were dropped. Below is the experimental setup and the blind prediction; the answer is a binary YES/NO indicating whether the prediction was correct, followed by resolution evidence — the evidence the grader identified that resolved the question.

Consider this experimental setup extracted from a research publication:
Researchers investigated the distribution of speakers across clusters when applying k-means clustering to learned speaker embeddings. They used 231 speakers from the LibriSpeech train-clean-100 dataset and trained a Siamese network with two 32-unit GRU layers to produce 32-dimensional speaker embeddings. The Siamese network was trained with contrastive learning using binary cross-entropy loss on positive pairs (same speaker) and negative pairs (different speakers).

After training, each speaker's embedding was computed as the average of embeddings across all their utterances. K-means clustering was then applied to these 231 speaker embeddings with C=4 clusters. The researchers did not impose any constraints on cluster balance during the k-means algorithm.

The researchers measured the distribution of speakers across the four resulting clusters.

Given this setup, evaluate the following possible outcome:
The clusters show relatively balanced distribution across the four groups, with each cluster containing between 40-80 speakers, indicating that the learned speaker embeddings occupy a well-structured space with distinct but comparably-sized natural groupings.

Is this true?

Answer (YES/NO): NO